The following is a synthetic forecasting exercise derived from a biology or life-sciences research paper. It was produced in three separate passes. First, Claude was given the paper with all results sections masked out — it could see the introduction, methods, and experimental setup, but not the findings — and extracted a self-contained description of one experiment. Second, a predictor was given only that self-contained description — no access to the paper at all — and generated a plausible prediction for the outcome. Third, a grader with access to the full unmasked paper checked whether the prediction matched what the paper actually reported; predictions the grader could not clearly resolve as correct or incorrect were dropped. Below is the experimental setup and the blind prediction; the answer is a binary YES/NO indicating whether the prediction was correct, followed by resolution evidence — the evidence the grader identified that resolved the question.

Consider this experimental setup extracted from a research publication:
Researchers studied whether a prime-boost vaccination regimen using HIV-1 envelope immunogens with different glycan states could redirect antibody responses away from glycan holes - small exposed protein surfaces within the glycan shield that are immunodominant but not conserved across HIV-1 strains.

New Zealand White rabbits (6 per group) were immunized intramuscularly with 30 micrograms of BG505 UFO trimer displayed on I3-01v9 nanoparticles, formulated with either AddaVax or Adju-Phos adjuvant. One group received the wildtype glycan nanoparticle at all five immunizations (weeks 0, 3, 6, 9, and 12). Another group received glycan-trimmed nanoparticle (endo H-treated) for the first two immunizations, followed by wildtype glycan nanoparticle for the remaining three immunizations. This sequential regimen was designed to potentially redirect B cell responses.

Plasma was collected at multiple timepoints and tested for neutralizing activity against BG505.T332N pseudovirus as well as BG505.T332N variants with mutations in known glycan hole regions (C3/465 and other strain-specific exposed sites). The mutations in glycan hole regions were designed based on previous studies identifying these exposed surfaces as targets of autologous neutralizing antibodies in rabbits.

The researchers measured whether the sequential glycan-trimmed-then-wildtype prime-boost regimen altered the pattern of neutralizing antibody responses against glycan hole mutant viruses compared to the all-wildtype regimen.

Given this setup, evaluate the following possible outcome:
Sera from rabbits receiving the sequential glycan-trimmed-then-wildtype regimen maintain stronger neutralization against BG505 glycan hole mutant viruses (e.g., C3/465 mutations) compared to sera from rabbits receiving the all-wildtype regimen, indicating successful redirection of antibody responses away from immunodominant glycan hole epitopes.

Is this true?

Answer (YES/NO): YES